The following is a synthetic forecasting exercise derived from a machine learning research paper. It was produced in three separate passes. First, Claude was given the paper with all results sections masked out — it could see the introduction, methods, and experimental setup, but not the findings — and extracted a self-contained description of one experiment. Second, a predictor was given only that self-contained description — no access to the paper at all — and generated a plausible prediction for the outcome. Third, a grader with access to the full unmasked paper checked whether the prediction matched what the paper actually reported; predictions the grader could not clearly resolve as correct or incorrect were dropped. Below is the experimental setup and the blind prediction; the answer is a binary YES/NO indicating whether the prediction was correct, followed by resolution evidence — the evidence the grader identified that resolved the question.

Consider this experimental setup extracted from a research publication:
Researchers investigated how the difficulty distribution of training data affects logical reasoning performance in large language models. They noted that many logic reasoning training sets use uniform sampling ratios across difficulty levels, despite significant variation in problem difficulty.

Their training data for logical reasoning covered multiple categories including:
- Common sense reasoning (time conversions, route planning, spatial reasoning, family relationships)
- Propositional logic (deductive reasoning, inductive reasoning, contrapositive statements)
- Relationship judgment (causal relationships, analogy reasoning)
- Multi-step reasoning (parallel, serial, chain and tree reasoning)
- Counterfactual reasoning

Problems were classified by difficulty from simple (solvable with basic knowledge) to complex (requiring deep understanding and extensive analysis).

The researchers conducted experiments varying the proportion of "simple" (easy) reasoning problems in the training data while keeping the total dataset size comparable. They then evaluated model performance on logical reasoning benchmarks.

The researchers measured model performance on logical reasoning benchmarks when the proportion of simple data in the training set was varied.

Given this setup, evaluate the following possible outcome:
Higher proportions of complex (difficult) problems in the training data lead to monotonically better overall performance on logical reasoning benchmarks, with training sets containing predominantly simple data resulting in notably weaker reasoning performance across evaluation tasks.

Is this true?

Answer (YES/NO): NO